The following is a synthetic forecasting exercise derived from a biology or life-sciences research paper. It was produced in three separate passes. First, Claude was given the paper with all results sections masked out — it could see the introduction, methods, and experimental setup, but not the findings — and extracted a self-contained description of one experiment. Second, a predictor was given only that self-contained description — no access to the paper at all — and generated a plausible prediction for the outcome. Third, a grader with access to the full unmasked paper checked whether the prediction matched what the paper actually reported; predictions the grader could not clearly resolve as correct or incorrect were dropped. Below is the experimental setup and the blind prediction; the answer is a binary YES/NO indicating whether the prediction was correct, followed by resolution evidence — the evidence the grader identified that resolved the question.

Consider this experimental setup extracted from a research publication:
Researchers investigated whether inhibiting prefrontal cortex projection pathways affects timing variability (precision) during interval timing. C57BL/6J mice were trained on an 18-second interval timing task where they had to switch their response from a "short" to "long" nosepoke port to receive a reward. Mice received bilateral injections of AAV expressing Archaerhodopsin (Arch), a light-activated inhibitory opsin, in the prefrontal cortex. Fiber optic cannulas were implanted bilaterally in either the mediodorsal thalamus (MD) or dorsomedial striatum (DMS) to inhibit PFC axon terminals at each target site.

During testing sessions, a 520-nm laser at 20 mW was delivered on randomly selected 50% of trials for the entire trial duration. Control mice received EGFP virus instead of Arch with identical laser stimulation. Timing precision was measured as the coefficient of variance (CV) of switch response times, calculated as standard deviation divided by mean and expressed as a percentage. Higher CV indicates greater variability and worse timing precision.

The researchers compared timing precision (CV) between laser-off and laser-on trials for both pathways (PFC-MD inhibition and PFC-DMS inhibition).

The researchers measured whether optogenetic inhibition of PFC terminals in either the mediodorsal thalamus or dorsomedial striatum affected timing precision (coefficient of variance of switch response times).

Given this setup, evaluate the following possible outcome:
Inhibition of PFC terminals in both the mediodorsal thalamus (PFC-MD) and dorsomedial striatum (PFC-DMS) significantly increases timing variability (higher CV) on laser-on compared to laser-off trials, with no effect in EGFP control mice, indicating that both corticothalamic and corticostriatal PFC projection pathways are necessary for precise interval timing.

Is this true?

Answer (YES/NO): NO